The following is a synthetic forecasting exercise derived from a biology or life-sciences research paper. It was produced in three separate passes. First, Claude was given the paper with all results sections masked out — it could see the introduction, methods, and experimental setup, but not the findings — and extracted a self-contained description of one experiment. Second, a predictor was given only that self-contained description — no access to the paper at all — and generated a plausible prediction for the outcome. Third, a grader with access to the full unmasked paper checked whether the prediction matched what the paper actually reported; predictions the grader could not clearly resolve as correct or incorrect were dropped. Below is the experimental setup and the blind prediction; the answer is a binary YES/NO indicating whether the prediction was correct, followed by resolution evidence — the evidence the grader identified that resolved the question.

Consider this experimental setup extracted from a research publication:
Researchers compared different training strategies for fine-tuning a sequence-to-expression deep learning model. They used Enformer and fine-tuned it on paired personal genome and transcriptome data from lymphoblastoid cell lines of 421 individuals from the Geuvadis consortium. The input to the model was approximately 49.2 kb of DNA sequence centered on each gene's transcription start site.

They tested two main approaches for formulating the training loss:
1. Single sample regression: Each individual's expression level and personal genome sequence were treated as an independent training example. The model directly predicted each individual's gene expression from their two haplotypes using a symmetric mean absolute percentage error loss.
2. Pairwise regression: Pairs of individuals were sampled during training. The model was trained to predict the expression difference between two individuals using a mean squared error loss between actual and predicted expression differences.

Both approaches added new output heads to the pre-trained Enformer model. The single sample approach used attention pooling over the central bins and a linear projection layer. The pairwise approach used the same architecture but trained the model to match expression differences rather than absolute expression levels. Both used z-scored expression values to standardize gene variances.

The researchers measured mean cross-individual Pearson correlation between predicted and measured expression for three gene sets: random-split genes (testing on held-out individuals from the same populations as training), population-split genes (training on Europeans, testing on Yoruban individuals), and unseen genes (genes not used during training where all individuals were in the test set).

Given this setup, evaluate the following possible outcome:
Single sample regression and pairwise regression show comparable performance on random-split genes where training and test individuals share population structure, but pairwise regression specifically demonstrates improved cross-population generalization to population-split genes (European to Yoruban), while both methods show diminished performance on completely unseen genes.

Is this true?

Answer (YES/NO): NO